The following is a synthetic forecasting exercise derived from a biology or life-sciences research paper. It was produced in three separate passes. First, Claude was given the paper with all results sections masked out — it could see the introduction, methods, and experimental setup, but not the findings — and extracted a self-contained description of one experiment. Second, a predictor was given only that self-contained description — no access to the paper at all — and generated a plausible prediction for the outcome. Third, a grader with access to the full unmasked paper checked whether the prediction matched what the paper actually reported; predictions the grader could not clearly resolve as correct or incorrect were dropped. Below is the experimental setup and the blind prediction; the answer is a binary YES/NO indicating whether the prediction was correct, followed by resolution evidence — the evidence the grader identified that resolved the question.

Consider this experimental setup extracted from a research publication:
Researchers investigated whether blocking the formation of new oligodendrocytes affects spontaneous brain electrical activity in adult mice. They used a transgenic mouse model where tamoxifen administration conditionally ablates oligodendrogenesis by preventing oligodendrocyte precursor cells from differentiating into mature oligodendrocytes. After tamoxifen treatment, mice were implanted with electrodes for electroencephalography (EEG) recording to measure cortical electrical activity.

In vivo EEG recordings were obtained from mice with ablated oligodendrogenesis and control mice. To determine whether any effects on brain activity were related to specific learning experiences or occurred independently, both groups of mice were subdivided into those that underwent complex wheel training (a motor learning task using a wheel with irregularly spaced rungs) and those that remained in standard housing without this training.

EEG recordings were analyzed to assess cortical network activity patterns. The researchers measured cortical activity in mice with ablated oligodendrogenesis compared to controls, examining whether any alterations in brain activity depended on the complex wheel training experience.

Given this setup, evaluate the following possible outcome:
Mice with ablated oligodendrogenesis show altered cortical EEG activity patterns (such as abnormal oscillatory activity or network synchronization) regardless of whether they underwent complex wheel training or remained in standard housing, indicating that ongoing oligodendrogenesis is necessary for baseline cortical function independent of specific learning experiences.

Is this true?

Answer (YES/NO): YES